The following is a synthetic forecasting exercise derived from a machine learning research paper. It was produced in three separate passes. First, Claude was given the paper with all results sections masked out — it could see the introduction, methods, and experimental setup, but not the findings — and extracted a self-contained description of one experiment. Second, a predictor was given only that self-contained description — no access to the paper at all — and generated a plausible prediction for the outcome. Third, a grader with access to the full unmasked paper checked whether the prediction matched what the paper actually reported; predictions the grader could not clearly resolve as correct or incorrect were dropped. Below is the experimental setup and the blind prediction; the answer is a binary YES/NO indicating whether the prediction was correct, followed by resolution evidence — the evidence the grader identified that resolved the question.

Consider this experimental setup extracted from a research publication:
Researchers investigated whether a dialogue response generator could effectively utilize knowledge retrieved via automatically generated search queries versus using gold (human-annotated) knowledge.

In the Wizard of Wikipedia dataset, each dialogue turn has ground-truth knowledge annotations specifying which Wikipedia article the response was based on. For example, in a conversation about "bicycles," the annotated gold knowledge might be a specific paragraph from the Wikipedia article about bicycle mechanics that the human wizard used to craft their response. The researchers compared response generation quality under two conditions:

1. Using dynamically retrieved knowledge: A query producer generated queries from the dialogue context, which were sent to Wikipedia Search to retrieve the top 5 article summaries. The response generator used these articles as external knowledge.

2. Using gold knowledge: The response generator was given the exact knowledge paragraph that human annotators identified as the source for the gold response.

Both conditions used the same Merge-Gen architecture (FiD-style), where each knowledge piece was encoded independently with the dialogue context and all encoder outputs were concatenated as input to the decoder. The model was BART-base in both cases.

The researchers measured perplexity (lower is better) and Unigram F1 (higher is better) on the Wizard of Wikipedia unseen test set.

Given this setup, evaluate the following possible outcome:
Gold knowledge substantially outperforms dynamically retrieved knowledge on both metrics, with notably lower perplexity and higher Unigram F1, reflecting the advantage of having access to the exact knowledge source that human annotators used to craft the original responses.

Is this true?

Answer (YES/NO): NO